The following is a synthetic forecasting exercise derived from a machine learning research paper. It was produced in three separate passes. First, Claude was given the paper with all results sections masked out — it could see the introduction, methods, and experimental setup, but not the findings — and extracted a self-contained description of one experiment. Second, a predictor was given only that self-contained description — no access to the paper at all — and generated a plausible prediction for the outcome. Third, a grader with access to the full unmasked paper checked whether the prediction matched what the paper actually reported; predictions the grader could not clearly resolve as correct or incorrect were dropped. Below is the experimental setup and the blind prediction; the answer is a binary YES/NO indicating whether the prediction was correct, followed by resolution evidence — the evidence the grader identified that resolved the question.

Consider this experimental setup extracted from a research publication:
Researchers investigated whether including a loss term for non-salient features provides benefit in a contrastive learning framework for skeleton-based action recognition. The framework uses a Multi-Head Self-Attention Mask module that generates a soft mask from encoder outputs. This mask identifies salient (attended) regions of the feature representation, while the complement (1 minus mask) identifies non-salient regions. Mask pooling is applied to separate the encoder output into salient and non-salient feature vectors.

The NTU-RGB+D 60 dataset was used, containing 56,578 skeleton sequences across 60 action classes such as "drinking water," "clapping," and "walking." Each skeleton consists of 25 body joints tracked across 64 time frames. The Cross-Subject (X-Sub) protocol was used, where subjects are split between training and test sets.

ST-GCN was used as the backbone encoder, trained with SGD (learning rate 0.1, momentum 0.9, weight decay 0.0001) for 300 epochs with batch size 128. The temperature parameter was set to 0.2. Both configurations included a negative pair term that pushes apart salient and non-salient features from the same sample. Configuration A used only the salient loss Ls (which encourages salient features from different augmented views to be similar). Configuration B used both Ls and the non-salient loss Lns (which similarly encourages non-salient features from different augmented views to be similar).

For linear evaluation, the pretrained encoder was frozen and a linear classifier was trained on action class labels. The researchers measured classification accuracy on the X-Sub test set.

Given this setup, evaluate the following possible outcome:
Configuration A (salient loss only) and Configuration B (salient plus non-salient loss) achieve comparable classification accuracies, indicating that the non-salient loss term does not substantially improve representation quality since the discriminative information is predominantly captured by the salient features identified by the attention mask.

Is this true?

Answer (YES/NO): NO